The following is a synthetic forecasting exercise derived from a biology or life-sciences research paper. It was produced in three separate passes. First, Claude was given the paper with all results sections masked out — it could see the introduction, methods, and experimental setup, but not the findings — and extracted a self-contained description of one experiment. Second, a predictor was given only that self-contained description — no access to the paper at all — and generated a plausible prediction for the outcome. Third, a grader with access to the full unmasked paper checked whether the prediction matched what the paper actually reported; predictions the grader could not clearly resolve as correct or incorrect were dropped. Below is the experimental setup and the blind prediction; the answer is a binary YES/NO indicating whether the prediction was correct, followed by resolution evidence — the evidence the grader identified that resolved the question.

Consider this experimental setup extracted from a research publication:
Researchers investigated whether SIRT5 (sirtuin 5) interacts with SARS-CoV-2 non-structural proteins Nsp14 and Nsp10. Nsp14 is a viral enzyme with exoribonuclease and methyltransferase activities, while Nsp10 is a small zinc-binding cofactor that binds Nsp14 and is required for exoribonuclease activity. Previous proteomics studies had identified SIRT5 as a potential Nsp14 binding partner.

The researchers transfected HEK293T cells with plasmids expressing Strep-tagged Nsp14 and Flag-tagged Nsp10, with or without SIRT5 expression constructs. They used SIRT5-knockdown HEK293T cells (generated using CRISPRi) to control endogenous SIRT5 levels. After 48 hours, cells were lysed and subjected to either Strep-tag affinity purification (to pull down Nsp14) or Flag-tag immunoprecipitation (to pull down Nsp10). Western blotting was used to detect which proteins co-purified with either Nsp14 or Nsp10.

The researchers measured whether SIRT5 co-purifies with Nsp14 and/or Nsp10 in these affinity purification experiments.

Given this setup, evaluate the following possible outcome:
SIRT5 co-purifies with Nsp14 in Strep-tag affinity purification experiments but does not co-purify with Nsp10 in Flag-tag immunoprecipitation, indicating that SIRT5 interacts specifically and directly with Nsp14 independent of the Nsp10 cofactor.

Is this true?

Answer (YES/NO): YES